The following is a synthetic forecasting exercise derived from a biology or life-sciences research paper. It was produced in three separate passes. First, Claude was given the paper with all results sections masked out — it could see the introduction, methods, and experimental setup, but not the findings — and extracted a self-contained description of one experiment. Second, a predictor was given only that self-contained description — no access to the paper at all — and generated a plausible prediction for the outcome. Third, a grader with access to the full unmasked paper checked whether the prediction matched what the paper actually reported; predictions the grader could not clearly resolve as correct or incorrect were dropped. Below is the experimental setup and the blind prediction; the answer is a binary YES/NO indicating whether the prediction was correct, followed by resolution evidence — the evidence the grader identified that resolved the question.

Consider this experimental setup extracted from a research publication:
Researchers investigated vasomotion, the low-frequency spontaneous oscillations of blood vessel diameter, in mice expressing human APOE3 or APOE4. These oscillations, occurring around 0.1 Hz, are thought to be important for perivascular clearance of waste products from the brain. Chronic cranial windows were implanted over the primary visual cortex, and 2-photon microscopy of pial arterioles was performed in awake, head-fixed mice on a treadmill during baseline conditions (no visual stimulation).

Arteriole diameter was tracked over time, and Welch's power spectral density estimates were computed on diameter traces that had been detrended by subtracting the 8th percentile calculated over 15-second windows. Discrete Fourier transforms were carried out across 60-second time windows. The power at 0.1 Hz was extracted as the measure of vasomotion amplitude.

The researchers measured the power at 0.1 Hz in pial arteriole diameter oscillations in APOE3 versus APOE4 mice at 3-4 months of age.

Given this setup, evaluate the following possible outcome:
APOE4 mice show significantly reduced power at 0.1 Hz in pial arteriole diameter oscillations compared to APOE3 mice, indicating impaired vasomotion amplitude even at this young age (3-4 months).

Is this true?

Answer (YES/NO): YES